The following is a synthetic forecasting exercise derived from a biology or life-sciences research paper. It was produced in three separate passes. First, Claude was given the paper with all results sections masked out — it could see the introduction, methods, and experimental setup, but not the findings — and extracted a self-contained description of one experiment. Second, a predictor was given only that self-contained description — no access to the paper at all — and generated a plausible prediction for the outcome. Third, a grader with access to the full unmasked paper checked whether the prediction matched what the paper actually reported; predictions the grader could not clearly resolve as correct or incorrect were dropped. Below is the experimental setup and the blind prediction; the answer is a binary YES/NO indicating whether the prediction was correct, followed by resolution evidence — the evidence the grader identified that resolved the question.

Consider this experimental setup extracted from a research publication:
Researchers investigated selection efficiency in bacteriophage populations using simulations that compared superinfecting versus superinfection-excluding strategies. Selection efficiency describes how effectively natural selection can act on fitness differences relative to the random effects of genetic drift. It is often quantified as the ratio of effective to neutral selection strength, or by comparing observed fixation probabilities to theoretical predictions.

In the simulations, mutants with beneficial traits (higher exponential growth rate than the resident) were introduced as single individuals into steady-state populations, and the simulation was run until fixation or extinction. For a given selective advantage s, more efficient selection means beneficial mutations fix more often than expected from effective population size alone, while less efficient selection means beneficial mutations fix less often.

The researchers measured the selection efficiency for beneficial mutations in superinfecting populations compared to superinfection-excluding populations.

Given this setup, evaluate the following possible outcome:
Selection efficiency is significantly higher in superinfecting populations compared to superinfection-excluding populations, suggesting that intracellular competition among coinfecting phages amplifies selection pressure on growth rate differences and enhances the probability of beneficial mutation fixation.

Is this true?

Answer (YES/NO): NO